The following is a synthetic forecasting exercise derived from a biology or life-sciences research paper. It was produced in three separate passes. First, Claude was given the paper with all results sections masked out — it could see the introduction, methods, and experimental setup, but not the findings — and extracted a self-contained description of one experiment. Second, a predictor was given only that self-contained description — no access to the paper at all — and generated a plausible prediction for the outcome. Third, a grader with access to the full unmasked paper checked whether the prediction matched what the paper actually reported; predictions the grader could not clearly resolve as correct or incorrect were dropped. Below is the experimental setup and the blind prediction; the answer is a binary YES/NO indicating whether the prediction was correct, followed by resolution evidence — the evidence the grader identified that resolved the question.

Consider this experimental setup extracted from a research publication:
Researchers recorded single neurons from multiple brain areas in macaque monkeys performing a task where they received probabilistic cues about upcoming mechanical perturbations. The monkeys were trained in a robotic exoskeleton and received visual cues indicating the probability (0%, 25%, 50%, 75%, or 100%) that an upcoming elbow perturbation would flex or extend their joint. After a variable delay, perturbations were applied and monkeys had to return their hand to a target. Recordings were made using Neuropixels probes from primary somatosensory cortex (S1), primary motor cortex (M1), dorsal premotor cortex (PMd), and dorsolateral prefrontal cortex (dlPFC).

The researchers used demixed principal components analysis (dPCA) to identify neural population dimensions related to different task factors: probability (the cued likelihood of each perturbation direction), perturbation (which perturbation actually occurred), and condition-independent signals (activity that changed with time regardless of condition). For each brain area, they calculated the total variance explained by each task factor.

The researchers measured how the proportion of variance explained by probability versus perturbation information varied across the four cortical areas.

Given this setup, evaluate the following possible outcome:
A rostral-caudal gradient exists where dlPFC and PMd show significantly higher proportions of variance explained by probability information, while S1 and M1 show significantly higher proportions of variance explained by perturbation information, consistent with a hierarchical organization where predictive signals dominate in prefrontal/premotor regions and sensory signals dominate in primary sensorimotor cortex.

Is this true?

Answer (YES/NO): YES